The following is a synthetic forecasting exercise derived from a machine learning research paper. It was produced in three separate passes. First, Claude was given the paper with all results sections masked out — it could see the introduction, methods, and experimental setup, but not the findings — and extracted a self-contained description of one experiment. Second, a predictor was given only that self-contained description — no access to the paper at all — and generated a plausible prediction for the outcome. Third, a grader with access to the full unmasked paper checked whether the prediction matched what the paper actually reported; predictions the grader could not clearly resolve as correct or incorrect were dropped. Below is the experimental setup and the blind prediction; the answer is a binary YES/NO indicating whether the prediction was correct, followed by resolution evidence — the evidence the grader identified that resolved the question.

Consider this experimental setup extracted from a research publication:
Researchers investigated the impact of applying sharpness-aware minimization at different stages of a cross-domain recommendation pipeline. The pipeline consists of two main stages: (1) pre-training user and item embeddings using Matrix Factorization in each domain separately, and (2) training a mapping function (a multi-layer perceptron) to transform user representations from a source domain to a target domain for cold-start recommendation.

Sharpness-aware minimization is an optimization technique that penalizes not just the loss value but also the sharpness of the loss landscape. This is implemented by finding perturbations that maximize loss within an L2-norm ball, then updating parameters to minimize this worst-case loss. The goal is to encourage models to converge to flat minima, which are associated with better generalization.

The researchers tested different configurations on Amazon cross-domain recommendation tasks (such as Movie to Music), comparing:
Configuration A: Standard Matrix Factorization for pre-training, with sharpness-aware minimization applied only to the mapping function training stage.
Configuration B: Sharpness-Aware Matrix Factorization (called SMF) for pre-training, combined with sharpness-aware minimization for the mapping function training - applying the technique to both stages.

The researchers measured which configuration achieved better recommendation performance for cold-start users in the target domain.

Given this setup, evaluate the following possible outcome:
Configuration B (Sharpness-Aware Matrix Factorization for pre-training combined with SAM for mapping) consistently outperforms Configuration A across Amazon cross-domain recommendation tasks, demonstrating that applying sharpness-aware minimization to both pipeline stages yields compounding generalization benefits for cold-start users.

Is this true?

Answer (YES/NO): YES